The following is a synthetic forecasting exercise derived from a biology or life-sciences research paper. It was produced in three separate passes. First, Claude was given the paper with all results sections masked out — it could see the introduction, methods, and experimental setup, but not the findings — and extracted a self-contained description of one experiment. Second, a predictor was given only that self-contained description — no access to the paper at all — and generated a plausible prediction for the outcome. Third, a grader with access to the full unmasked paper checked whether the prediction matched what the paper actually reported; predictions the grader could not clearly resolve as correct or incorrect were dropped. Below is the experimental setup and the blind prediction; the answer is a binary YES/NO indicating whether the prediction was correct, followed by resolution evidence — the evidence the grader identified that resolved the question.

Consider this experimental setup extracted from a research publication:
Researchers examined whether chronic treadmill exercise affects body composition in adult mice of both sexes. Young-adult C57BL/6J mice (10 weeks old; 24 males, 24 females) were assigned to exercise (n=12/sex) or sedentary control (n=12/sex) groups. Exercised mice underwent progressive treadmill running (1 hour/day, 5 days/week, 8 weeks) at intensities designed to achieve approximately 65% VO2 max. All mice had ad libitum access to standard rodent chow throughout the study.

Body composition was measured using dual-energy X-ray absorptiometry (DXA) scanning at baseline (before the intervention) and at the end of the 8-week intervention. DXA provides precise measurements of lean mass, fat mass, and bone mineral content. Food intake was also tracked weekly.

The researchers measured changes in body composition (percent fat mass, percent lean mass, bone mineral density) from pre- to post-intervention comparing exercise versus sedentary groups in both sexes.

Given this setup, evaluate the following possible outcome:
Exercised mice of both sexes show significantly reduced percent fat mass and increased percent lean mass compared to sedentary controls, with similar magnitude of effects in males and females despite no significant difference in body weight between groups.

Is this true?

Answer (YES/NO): NO